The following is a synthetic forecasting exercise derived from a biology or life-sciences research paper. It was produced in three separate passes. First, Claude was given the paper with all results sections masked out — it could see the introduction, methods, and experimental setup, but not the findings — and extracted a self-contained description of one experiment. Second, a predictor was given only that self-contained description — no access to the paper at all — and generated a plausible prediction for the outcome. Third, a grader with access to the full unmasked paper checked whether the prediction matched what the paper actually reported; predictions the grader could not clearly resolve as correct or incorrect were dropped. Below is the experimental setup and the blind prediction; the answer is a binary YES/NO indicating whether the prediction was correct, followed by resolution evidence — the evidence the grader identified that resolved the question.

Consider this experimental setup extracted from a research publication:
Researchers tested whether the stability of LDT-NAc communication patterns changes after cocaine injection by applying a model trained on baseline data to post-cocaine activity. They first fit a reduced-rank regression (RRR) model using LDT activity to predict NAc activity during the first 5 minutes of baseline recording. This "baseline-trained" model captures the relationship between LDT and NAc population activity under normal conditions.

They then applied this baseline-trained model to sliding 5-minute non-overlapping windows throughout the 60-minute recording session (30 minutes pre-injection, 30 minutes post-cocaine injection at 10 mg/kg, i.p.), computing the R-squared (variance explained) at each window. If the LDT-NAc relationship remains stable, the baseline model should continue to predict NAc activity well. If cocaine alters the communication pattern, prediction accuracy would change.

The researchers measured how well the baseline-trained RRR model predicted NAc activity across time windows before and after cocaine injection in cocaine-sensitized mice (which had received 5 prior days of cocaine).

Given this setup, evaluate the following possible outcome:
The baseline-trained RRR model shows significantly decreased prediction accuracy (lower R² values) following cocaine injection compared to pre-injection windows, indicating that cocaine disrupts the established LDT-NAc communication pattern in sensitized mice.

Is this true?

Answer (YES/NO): YES